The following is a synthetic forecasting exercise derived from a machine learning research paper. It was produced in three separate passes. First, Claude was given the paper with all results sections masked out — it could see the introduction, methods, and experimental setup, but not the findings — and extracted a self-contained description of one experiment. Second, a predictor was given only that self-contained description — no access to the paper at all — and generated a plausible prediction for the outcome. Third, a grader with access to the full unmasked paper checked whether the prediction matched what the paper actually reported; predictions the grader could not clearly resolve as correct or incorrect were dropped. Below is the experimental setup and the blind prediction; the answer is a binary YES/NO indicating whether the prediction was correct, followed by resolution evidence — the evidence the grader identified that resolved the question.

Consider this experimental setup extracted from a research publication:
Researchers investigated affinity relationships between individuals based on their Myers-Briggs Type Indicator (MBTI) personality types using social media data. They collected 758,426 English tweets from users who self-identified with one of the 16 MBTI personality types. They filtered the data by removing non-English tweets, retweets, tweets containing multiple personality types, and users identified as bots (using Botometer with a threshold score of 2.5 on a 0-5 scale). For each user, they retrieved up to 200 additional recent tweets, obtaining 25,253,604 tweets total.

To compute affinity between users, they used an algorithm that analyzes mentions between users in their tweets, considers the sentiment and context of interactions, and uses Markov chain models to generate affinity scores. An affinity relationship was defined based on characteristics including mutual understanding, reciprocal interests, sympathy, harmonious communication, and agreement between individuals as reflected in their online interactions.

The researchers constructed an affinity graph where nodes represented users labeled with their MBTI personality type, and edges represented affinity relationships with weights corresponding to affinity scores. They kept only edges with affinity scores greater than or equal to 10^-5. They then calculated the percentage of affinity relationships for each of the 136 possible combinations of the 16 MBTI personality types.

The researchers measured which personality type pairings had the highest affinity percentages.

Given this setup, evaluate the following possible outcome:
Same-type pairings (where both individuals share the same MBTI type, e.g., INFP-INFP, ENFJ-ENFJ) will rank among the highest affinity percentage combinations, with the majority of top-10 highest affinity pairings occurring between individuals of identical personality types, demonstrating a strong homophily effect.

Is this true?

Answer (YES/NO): NO